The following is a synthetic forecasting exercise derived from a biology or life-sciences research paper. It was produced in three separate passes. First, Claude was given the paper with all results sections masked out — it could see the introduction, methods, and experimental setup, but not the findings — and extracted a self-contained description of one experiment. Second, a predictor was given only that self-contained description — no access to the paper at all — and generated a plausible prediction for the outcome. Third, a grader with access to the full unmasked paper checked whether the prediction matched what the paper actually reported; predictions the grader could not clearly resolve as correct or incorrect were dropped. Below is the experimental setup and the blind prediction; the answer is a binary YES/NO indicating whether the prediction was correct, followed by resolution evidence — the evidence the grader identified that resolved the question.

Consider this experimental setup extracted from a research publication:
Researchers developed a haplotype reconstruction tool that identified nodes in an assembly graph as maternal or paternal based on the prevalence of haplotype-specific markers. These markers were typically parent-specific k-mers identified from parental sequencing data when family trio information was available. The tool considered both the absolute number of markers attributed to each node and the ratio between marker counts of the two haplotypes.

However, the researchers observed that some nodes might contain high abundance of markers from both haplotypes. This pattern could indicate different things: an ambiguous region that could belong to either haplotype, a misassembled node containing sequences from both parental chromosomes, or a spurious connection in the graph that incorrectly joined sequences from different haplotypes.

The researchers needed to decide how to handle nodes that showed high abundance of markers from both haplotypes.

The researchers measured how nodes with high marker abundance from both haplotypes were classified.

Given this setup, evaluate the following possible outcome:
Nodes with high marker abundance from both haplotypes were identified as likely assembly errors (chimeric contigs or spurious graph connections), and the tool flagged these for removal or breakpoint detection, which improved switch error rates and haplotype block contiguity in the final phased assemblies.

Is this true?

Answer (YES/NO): NO